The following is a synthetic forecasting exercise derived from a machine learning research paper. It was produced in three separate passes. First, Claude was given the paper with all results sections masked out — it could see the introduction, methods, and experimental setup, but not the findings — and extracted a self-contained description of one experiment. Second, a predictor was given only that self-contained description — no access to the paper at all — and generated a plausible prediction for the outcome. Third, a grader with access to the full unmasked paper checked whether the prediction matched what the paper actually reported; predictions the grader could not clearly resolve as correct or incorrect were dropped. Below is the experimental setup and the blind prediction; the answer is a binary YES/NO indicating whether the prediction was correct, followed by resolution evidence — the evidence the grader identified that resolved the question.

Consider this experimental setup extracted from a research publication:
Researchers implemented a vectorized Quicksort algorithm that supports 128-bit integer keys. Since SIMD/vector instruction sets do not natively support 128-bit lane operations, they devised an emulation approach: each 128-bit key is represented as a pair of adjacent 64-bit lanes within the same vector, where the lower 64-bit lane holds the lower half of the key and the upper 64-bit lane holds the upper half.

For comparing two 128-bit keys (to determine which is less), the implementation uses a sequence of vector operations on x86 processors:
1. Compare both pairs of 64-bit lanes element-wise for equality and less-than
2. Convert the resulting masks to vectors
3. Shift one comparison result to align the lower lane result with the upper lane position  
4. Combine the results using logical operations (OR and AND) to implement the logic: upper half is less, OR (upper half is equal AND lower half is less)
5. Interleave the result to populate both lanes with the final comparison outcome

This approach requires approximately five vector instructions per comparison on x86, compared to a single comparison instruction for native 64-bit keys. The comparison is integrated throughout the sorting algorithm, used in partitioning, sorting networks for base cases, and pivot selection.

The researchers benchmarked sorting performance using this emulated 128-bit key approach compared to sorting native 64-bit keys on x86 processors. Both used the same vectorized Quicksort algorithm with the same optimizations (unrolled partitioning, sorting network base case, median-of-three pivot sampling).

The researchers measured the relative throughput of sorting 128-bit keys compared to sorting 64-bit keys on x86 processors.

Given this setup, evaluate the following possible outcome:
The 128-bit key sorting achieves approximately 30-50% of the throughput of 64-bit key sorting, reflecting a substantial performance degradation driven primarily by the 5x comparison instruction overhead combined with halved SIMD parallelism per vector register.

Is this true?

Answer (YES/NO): NO